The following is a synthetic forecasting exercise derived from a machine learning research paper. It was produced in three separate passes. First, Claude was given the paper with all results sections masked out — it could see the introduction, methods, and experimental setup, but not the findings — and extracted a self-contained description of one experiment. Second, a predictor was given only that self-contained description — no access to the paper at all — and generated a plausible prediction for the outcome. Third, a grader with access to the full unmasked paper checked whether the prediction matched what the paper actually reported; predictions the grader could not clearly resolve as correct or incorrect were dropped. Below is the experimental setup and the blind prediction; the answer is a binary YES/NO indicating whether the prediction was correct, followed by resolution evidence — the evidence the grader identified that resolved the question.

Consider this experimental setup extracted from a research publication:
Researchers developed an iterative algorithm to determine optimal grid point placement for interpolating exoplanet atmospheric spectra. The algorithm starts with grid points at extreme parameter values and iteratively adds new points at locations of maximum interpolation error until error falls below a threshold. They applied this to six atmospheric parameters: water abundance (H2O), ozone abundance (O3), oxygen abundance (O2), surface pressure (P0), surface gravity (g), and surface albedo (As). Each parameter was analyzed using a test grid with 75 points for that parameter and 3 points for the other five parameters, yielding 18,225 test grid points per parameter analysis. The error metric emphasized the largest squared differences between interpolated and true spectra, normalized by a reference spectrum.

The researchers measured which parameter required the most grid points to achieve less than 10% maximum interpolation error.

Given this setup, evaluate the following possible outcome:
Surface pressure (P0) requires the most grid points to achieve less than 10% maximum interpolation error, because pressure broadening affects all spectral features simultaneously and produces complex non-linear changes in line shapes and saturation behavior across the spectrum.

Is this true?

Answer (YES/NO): NO